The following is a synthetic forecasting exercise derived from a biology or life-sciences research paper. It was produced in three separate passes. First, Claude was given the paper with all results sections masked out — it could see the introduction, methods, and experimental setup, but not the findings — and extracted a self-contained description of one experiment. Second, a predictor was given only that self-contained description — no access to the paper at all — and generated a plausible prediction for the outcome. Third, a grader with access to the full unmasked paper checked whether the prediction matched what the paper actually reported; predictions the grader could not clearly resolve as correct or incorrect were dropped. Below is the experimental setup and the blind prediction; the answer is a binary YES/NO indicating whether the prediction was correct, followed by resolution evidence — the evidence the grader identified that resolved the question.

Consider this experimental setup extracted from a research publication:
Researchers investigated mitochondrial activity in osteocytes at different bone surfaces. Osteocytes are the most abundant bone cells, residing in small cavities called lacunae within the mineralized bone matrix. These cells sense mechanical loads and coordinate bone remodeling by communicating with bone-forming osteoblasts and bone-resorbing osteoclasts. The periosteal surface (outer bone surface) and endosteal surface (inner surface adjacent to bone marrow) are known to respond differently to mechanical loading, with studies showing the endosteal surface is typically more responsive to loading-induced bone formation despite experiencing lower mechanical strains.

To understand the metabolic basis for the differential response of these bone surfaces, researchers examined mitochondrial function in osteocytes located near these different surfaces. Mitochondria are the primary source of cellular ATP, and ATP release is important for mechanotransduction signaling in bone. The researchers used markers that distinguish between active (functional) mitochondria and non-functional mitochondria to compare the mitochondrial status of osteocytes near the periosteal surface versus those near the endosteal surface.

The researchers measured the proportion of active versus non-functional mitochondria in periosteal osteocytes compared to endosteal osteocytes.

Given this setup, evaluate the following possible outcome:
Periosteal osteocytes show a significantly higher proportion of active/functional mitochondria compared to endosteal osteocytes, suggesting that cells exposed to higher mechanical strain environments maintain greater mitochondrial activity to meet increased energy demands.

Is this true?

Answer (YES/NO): YES